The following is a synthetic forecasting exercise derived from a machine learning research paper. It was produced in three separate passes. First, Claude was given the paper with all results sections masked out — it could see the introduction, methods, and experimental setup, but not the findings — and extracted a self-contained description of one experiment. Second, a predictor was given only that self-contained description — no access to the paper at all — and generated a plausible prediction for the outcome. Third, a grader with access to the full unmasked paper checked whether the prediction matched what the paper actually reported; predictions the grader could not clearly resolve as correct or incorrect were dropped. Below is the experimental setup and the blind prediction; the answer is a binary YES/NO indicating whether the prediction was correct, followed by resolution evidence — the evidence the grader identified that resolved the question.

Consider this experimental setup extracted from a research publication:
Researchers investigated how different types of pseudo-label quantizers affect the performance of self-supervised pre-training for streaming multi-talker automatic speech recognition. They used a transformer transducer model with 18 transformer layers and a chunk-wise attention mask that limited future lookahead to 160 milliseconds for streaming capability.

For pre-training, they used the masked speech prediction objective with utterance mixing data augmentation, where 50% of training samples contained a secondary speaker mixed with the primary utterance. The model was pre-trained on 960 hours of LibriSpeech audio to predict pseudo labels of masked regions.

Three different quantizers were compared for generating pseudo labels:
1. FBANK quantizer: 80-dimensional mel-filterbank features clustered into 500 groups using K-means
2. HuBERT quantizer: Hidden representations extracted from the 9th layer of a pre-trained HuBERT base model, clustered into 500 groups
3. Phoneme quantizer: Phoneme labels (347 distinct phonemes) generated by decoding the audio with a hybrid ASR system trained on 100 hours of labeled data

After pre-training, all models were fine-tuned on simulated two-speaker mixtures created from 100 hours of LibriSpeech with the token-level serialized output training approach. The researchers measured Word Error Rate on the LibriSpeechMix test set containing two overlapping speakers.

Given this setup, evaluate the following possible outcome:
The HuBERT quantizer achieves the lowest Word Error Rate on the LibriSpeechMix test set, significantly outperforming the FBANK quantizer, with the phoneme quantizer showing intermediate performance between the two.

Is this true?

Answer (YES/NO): NO